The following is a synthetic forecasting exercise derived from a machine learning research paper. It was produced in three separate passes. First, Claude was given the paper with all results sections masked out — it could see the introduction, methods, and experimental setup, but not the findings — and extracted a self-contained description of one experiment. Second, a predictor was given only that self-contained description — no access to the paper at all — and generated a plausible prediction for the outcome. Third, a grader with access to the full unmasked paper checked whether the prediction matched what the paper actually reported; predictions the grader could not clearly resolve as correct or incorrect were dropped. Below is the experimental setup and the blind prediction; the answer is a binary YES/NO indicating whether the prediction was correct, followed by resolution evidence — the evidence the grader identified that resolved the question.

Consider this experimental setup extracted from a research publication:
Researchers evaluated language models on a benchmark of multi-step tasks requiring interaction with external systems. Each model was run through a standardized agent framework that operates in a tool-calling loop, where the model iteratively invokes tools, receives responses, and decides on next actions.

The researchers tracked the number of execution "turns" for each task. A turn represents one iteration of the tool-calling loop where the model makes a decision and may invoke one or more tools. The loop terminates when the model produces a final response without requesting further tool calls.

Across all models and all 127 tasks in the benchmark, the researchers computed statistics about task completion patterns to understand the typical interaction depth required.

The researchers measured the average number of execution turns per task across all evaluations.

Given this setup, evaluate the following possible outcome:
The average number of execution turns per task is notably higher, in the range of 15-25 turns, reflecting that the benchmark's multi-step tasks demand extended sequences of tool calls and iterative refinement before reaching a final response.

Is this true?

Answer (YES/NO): YES